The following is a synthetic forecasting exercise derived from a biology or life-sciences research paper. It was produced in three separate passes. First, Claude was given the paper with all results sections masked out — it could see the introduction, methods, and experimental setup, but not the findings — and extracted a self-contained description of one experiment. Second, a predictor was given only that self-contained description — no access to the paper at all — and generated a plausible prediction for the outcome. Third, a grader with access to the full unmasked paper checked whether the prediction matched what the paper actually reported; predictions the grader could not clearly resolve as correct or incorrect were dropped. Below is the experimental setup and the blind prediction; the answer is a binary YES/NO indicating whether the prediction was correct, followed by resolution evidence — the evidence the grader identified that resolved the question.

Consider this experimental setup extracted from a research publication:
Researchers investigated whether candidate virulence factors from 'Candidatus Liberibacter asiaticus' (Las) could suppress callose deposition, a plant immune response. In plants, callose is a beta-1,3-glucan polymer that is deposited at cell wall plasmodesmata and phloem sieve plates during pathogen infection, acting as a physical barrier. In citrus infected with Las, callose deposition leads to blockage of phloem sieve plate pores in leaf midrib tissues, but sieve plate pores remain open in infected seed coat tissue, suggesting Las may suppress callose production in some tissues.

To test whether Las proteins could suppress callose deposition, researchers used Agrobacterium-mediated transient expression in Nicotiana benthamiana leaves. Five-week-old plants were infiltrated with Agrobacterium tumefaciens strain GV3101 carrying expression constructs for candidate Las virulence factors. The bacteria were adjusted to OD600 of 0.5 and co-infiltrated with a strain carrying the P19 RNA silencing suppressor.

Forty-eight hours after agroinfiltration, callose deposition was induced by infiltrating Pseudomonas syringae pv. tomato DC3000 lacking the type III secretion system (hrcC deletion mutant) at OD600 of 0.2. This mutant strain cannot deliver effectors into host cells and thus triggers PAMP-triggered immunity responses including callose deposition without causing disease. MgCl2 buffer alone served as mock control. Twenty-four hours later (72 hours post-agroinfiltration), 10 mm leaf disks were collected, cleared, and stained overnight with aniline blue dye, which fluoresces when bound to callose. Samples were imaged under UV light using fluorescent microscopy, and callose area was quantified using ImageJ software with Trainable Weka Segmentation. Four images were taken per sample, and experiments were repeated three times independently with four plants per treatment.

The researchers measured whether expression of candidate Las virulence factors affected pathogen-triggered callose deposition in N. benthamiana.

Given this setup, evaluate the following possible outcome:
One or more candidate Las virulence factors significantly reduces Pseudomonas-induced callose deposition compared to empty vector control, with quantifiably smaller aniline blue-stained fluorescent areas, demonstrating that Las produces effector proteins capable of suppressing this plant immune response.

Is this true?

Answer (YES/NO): YES